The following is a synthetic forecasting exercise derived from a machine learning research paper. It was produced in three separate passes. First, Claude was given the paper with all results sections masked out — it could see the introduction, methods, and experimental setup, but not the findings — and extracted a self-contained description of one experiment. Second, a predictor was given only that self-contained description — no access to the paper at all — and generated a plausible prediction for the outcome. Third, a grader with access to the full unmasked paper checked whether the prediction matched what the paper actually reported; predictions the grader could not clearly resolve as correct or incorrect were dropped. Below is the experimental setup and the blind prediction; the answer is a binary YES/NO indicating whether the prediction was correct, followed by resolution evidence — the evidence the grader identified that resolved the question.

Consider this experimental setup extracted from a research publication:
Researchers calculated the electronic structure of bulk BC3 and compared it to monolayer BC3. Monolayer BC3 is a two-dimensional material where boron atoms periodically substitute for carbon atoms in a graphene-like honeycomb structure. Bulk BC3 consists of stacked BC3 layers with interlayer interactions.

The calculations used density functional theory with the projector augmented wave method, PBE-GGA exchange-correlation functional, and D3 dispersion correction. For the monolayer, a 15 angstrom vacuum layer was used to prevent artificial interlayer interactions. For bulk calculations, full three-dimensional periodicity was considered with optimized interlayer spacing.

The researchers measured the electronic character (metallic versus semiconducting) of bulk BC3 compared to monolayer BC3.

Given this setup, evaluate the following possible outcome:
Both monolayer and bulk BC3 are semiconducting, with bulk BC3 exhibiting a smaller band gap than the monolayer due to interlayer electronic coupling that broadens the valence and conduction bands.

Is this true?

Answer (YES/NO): NO